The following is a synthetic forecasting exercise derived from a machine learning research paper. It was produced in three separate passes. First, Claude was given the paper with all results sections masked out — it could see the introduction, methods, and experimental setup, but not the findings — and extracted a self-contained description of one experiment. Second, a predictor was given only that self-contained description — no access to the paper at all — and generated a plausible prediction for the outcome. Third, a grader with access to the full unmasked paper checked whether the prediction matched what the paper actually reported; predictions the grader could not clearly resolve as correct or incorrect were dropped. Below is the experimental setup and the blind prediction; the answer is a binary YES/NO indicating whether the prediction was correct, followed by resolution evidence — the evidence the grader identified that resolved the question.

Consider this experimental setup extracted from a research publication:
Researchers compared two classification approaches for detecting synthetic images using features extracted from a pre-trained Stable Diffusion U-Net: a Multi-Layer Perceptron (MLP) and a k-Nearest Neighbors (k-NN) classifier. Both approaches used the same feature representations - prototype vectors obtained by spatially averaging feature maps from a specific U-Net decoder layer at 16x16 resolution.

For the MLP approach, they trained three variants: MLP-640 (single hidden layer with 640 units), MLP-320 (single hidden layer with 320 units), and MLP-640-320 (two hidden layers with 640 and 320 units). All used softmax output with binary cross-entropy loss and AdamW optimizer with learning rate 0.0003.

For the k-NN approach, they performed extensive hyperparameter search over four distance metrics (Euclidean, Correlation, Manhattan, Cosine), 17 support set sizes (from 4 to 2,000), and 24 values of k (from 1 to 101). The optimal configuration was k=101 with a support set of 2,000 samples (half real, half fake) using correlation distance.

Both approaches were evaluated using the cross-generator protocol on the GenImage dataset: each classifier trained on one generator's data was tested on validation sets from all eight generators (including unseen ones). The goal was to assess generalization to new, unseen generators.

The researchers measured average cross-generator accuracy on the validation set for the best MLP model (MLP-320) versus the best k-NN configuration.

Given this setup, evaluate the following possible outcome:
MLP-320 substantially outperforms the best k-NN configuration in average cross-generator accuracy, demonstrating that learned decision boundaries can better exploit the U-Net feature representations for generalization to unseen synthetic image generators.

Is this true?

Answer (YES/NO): NO